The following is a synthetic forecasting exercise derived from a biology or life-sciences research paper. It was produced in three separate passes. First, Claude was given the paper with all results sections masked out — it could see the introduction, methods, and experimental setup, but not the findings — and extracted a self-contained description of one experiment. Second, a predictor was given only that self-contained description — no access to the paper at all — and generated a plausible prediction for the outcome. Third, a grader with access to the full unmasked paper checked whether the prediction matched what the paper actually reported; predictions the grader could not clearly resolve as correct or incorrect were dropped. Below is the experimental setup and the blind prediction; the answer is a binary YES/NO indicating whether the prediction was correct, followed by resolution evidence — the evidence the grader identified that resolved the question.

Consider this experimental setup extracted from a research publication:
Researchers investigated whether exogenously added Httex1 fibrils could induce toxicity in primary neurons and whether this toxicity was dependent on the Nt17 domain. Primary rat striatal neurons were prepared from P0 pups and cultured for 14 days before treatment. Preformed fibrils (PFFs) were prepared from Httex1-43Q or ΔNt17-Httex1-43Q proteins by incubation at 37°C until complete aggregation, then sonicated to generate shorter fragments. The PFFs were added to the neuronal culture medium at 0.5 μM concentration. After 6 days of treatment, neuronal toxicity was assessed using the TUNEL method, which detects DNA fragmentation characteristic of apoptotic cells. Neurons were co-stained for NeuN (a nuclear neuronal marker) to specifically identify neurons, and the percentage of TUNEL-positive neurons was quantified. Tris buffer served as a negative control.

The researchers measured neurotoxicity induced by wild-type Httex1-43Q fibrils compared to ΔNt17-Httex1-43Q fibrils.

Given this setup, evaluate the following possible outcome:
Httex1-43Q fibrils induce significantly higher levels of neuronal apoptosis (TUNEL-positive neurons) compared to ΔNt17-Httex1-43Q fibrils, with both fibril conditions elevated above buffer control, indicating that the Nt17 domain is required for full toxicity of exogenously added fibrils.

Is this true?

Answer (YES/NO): NO